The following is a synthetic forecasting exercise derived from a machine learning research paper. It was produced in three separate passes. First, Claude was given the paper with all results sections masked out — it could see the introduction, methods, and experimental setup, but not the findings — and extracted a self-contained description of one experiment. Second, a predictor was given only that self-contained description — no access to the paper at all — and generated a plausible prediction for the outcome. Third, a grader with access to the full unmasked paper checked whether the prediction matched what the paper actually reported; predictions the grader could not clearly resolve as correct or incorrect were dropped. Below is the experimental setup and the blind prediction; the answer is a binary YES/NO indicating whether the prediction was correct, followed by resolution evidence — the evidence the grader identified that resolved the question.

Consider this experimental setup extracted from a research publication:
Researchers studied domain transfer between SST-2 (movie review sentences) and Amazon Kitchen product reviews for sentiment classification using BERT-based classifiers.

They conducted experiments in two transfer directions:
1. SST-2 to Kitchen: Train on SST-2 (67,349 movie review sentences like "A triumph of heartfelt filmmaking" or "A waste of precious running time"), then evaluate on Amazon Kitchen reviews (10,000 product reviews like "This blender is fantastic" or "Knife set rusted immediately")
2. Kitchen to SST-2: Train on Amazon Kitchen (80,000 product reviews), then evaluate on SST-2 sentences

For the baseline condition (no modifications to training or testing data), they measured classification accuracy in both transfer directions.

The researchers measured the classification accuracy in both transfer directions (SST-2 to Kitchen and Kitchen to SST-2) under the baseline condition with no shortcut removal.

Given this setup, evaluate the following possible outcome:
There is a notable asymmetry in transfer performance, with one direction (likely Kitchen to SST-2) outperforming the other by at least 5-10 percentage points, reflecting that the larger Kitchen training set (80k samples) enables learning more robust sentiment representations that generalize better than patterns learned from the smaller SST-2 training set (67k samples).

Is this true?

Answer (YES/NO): NO